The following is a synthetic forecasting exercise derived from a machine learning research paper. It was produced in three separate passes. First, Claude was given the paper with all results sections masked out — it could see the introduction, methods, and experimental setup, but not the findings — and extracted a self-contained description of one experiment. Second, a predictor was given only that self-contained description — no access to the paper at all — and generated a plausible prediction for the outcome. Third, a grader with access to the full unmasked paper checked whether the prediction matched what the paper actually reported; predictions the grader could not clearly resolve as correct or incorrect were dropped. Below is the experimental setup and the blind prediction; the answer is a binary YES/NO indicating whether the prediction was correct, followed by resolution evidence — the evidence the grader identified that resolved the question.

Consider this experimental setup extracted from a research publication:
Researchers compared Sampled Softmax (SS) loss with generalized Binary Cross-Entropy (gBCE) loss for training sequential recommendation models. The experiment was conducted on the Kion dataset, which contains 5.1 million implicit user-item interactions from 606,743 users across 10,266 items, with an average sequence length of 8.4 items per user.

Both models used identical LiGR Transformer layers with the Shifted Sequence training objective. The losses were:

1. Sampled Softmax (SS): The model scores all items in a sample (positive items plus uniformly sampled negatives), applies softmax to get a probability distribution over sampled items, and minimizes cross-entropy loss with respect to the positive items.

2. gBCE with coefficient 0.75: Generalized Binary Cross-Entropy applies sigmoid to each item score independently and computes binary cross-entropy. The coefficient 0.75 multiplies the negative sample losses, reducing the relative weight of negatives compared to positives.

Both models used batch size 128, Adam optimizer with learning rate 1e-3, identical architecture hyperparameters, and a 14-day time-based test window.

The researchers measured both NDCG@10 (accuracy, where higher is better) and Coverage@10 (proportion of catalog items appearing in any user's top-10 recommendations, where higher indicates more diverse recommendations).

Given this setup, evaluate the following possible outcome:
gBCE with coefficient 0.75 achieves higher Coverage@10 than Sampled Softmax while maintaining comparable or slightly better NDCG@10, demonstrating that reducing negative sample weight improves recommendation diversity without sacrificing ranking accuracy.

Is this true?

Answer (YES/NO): NO